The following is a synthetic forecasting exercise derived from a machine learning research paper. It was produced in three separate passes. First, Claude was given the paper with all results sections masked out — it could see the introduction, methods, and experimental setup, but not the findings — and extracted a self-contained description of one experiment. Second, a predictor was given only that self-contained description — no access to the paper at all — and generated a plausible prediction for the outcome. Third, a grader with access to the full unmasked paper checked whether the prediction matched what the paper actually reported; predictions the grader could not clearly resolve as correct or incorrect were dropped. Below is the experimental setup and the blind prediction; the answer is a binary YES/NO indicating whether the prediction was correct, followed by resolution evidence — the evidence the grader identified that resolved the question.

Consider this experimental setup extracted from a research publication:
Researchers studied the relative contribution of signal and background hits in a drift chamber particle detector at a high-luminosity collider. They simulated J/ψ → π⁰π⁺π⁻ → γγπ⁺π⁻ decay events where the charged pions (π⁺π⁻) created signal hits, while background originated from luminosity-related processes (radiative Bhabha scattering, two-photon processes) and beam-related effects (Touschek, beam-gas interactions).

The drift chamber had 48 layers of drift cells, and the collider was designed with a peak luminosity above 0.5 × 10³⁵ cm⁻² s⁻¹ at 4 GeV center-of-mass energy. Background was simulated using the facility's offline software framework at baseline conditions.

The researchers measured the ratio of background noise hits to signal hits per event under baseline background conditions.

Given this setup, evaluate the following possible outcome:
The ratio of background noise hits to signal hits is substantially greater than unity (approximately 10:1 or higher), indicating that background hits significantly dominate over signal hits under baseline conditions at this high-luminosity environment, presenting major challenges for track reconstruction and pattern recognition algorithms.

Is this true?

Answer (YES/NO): NO